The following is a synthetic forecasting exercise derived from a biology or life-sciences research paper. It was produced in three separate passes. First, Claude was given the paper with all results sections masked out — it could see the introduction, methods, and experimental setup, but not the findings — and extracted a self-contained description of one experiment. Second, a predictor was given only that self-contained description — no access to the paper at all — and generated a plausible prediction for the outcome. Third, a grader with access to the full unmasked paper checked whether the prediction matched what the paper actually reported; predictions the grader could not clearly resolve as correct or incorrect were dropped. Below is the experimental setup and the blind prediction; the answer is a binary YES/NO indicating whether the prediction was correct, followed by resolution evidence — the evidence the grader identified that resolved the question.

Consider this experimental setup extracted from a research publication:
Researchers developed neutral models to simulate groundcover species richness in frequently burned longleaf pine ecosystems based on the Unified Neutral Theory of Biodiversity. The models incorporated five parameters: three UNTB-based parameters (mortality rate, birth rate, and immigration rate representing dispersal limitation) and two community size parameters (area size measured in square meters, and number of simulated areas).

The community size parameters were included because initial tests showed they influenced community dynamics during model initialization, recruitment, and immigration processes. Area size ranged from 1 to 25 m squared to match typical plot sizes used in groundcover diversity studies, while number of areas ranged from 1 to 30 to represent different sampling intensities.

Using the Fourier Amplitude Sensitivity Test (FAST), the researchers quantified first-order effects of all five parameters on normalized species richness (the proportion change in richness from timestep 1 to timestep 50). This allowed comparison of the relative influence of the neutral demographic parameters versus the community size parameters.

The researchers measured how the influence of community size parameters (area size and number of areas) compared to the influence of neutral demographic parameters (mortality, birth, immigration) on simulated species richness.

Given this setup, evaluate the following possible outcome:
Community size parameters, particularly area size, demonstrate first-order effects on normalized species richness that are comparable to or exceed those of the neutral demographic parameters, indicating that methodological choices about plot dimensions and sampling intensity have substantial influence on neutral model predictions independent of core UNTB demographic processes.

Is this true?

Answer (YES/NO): YES